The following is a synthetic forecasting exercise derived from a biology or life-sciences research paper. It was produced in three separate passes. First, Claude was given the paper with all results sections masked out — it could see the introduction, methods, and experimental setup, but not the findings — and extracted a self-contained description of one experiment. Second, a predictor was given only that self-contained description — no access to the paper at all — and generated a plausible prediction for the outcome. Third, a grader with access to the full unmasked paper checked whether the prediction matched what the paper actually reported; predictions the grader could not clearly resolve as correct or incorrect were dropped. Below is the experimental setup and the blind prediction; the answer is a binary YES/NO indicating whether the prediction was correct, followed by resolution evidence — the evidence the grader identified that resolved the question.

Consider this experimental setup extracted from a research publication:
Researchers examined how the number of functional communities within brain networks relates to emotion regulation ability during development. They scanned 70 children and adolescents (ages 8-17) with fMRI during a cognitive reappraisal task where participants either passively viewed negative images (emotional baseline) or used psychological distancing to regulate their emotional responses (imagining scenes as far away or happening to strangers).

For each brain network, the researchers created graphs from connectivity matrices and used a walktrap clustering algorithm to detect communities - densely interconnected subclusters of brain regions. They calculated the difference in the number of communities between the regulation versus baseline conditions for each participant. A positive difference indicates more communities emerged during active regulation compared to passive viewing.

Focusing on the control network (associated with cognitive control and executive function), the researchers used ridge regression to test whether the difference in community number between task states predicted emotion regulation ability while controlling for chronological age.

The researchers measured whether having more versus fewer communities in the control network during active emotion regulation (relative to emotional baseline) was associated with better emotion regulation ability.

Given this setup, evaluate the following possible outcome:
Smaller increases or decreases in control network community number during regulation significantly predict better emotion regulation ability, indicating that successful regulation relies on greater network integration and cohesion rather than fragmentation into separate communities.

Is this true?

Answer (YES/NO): NO